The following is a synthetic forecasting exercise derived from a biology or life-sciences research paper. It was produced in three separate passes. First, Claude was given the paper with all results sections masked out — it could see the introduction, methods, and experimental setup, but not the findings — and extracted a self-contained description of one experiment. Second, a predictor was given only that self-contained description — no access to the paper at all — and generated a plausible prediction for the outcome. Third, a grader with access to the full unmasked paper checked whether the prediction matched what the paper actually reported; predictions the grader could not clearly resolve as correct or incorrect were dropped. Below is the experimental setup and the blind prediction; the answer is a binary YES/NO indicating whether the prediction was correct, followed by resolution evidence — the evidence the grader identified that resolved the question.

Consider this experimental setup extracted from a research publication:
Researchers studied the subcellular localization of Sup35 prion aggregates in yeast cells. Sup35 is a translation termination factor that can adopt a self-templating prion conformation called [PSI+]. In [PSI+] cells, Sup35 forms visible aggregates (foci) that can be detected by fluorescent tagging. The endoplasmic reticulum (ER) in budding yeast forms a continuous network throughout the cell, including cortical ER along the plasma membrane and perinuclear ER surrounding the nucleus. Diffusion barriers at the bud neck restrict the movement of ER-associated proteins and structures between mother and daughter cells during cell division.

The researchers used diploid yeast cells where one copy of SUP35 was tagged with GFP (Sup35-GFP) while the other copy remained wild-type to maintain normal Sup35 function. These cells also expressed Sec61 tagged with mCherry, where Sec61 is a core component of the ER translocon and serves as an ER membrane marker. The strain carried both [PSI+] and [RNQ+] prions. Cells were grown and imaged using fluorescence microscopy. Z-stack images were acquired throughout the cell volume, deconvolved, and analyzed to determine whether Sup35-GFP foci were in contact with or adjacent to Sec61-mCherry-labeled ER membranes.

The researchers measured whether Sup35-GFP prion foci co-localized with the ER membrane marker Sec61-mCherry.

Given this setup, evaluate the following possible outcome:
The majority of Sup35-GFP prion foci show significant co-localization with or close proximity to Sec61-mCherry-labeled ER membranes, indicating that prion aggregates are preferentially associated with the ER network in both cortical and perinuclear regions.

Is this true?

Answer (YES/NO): NO